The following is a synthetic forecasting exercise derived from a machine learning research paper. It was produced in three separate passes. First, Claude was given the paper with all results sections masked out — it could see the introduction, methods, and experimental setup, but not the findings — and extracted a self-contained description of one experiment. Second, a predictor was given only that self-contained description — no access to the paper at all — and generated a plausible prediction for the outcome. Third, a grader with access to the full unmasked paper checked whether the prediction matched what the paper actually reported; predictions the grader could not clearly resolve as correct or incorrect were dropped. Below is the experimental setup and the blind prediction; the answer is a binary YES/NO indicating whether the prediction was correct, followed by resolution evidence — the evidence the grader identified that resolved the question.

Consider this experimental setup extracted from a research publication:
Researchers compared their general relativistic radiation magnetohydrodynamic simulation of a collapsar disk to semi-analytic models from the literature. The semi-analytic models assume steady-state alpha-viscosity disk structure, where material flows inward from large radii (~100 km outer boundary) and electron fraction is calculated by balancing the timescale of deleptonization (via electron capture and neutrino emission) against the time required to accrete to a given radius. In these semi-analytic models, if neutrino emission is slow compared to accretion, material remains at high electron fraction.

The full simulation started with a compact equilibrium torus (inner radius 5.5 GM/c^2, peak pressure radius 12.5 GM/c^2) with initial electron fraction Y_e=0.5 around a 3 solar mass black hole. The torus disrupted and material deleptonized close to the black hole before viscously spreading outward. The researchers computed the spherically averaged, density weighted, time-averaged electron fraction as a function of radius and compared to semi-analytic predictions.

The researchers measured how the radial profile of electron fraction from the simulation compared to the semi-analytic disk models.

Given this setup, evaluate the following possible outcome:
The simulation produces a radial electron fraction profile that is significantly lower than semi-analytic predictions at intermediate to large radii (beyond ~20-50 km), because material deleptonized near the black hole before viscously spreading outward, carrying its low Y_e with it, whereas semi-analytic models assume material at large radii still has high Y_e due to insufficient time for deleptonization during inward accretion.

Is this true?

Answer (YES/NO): YES